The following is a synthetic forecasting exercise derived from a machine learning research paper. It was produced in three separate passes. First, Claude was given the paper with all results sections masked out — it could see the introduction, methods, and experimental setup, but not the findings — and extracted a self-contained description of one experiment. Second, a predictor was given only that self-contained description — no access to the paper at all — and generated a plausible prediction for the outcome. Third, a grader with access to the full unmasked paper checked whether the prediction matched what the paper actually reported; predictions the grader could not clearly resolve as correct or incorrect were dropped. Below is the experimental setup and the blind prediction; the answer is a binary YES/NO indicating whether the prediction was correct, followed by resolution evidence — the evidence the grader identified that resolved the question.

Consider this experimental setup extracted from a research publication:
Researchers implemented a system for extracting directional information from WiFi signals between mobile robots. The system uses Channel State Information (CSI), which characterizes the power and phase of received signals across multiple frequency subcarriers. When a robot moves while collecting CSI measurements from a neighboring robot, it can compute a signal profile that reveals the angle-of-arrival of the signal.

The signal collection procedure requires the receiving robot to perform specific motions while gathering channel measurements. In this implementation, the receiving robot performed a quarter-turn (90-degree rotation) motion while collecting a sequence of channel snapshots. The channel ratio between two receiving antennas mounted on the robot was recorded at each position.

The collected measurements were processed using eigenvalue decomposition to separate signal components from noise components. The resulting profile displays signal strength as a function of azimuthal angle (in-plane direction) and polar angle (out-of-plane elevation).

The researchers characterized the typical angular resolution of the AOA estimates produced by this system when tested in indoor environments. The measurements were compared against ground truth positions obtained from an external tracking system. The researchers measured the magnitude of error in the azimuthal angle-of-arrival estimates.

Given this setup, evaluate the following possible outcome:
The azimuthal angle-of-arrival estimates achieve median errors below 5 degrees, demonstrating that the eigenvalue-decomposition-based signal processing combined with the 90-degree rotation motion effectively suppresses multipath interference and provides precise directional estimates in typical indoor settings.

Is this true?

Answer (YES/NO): NO